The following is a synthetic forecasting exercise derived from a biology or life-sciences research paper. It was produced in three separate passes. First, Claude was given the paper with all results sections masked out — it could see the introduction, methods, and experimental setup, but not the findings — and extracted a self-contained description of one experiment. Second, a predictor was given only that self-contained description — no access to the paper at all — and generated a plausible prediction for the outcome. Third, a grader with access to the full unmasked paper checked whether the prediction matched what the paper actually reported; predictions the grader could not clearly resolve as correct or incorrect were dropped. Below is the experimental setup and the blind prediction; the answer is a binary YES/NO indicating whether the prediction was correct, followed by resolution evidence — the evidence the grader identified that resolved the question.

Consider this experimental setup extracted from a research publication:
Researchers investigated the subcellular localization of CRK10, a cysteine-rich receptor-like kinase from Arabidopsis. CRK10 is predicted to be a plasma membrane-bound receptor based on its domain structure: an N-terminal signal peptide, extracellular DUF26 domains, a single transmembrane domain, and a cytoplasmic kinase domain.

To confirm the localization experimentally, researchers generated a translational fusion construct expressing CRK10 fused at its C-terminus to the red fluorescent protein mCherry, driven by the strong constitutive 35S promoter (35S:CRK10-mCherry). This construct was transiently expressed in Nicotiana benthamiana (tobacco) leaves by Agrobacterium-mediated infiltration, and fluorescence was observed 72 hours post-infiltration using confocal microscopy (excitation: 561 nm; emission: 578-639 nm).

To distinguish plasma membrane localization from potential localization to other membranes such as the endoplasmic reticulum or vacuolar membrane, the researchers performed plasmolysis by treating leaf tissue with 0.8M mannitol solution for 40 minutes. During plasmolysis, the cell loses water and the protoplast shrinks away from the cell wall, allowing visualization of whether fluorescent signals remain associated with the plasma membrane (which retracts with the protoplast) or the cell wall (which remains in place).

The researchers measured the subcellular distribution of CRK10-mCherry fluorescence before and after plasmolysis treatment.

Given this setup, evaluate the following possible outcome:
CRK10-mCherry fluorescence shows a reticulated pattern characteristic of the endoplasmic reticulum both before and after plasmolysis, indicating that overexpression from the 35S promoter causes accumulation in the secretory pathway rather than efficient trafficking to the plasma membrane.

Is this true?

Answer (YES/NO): NO